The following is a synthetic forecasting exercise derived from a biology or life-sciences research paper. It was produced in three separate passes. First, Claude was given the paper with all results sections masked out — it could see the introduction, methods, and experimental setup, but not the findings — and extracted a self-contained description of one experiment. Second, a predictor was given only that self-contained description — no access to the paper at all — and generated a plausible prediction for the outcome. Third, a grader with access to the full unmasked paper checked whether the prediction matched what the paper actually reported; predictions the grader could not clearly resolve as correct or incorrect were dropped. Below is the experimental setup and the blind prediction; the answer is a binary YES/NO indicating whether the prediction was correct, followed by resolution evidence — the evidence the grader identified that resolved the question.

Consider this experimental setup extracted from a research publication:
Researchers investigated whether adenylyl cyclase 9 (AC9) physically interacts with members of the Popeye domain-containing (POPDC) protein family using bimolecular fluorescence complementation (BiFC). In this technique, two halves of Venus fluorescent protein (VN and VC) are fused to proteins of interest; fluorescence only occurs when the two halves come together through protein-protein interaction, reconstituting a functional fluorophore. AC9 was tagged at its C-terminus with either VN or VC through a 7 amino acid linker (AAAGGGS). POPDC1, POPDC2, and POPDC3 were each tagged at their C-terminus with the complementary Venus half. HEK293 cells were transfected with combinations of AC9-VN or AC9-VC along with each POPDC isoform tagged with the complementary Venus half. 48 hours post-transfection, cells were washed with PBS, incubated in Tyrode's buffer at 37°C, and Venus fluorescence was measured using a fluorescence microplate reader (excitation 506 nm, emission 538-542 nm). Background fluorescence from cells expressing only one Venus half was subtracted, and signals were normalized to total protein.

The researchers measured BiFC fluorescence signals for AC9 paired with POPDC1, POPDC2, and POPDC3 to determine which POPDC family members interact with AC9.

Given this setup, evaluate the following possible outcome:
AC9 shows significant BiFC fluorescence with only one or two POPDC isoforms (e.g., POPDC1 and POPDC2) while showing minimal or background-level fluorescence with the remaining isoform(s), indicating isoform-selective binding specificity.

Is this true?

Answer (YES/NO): NO